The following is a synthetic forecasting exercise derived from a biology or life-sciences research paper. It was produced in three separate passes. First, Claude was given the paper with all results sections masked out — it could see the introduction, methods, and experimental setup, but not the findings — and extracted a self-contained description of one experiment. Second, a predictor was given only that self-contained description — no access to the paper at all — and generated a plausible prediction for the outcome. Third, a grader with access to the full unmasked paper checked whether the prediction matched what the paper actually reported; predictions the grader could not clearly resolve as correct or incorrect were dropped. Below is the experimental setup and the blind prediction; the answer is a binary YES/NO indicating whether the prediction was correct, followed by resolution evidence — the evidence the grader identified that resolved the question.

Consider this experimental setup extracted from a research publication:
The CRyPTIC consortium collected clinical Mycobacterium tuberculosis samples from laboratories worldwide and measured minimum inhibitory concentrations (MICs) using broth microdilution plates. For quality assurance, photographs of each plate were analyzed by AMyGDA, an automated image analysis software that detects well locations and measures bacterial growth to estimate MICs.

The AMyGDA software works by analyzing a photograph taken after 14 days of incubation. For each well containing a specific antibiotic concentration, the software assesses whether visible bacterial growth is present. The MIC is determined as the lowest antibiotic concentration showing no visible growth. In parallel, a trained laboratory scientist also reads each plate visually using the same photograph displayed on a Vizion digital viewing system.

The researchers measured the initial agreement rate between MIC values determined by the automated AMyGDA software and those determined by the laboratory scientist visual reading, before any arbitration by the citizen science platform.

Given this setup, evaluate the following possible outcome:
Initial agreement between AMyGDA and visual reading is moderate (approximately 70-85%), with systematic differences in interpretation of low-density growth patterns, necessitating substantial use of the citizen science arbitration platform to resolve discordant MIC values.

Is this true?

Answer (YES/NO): NO